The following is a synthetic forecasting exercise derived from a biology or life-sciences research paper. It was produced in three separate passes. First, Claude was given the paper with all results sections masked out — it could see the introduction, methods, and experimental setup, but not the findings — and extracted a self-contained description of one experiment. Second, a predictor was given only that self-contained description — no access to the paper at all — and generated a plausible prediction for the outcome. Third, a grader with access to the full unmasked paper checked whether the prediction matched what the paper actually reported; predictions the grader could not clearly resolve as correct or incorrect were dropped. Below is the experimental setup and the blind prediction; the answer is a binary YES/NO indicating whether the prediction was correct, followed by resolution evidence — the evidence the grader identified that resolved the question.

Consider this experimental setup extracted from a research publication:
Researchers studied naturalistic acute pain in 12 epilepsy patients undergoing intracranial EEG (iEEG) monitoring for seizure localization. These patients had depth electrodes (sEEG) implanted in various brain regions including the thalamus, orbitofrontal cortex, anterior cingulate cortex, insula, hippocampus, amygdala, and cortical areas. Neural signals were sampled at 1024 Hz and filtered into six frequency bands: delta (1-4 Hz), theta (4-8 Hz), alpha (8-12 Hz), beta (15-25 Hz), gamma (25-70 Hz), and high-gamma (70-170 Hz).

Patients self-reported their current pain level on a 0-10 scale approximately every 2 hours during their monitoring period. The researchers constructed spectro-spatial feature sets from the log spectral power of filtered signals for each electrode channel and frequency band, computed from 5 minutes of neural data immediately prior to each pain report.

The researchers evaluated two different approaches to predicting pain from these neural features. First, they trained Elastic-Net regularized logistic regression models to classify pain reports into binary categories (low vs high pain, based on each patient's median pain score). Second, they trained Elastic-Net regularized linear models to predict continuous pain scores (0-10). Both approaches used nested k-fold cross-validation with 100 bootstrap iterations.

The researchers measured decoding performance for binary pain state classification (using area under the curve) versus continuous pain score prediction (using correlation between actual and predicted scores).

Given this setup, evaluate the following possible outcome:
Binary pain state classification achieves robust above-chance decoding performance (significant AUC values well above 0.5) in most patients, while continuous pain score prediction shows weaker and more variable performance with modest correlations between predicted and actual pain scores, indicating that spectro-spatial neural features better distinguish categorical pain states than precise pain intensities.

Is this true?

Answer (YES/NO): YES